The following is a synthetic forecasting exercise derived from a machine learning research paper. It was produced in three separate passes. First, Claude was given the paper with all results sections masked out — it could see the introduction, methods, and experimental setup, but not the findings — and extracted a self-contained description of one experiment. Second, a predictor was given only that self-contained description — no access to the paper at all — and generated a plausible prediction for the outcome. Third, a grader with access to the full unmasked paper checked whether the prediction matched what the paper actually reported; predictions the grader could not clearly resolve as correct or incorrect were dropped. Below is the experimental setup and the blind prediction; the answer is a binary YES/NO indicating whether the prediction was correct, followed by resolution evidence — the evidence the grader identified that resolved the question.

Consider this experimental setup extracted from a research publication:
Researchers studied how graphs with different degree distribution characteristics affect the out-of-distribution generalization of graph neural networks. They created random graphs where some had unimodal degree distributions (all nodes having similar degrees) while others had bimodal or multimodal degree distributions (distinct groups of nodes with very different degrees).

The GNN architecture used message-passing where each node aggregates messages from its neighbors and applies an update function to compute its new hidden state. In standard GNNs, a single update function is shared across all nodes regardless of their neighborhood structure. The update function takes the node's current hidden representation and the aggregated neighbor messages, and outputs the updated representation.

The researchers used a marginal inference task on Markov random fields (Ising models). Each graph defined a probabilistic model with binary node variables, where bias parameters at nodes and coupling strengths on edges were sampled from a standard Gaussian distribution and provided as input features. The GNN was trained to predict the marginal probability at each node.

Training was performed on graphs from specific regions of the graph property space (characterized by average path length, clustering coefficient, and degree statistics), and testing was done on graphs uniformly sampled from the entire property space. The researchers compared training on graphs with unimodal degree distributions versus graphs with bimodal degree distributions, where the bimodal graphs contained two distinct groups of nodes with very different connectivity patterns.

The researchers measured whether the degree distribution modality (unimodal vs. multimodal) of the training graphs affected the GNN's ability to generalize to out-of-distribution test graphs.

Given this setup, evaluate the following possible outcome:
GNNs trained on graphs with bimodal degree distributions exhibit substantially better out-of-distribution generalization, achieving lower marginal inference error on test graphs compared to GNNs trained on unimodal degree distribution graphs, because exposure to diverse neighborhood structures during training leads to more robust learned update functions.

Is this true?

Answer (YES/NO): NO